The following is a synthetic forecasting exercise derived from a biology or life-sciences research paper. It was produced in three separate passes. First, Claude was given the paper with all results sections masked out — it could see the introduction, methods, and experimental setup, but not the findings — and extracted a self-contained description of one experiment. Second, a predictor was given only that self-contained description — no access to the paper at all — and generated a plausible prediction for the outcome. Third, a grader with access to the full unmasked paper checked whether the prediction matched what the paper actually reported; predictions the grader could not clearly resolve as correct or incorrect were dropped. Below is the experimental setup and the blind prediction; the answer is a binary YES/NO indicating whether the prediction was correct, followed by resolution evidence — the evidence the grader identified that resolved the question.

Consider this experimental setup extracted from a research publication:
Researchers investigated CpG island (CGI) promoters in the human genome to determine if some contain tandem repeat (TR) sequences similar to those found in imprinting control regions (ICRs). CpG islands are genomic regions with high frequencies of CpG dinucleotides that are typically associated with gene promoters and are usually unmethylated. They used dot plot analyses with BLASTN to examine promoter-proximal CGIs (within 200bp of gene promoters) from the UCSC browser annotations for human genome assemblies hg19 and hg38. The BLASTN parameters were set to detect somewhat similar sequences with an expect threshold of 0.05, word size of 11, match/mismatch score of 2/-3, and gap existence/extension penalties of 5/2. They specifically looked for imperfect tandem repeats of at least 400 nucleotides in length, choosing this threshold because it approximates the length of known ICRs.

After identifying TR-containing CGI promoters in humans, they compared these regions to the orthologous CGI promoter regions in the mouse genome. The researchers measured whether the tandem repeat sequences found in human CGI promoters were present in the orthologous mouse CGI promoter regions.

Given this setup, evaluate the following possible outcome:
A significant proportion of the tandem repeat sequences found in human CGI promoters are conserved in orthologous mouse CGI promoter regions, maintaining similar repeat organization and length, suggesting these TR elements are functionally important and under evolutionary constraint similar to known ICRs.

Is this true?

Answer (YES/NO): NO